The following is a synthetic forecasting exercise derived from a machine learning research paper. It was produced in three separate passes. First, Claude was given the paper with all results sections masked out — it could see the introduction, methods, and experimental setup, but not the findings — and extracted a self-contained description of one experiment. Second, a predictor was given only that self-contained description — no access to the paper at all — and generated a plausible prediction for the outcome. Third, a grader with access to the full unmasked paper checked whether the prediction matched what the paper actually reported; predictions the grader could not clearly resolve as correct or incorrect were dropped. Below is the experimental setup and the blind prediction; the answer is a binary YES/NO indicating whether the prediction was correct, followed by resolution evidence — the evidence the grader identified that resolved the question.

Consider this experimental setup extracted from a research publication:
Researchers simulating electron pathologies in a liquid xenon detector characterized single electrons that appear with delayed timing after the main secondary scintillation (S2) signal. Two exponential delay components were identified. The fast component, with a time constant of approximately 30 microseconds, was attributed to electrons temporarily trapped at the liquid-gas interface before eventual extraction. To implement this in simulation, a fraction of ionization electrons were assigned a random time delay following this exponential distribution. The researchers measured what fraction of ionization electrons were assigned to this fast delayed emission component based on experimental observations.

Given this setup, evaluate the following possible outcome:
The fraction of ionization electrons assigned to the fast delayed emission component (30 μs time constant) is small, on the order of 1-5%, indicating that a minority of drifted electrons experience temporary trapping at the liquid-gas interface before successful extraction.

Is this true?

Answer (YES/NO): YES